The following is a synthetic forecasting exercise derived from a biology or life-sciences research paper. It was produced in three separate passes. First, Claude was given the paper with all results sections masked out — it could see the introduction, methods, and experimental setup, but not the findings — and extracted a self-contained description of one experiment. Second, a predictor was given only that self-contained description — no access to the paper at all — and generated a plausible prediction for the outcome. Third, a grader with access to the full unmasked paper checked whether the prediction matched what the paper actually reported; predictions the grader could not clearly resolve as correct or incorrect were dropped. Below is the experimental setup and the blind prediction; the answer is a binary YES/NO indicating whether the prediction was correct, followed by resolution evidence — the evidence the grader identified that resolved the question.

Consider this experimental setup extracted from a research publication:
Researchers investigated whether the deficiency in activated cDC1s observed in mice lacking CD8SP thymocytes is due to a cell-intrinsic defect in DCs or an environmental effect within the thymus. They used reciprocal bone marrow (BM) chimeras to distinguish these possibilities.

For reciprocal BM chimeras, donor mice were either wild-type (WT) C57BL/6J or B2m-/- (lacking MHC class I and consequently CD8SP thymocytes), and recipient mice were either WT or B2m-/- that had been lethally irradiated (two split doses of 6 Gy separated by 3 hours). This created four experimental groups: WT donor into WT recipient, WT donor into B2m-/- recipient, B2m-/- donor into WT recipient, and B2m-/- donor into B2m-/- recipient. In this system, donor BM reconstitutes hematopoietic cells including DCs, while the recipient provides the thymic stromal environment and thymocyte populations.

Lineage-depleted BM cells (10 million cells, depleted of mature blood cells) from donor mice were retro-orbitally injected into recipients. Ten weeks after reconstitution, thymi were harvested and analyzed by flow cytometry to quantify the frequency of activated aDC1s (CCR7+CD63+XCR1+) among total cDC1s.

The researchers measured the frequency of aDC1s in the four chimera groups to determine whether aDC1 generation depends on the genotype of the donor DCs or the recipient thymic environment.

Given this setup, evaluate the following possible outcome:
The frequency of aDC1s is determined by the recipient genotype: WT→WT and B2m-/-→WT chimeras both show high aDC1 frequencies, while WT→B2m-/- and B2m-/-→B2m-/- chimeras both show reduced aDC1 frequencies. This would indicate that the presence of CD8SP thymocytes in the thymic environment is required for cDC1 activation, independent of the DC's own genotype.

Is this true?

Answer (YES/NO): NO